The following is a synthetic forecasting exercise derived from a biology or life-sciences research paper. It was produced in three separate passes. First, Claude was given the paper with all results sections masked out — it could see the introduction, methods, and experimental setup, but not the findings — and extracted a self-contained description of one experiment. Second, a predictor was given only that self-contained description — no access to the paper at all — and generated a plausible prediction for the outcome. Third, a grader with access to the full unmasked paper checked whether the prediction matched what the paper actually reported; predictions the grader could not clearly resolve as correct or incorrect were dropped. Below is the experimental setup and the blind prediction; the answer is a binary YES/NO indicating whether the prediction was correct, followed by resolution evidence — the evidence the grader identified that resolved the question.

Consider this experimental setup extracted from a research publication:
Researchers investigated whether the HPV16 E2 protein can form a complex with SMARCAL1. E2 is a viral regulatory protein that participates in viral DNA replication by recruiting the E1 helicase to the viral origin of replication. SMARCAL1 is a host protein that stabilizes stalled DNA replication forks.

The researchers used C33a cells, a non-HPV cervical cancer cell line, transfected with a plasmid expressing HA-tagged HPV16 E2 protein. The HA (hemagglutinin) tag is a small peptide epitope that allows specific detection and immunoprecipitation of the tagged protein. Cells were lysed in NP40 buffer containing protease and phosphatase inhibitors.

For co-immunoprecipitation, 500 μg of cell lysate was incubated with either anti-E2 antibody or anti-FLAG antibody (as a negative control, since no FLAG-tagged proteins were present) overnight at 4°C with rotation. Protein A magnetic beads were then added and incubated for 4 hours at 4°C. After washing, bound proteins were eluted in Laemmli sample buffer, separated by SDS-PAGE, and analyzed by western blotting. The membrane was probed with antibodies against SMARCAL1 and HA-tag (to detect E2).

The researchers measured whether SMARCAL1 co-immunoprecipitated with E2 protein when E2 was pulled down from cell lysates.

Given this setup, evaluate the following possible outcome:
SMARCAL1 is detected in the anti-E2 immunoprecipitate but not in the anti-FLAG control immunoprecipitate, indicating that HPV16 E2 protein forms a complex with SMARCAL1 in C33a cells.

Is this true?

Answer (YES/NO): YES